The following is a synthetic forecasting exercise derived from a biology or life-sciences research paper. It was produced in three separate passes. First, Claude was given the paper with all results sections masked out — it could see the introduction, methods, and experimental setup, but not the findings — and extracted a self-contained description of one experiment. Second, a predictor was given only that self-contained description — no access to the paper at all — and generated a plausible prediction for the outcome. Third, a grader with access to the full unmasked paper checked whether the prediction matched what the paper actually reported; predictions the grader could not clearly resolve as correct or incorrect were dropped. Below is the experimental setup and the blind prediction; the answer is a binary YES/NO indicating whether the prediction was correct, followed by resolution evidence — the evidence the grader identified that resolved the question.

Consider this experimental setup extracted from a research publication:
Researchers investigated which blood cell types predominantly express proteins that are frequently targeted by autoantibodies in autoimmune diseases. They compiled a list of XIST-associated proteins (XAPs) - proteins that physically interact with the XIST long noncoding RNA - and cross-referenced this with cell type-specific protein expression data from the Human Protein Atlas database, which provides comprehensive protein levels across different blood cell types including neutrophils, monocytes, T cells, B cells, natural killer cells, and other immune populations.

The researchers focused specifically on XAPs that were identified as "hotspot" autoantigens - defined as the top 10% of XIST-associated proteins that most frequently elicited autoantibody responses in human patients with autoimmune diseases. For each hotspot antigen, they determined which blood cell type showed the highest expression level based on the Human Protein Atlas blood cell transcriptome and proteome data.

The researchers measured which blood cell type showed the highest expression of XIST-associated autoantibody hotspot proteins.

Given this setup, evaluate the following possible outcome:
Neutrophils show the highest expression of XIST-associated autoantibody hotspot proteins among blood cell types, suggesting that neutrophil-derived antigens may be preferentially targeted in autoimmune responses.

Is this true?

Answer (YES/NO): YES